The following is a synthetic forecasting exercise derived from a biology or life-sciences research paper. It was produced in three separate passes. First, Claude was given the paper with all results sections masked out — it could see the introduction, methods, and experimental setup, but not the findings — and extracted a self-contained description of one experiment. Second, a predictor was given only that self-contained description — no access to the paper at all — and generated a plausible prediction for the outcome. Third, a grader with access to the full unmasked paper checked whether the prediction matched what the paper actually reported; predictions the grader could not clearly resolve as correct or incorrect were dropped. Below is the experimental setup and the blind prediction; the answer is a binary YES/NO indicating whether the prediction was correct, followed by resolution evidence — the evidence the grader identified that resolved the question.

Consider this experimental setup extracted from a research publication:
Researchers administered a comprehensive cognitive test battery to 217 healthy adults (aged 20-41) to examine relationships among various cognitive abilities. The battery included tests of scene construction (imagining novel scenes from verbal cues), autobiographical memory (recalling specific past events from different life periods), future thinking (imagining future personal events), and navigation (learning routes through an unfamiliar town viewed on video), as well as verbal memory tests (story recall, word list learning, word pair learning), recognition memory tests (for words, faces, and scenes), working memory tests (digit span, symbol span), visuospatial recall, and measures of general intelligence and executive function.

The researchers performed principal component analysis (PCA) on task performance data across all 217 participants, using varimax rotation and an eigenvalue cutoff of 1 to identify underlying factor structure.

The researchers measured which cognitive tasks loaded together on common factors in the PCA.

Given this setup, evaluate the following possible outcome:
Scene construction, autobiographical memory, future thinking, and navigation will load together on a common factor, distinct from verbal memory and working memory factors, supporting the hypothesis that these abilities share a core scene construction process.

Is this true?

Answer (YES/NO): NO